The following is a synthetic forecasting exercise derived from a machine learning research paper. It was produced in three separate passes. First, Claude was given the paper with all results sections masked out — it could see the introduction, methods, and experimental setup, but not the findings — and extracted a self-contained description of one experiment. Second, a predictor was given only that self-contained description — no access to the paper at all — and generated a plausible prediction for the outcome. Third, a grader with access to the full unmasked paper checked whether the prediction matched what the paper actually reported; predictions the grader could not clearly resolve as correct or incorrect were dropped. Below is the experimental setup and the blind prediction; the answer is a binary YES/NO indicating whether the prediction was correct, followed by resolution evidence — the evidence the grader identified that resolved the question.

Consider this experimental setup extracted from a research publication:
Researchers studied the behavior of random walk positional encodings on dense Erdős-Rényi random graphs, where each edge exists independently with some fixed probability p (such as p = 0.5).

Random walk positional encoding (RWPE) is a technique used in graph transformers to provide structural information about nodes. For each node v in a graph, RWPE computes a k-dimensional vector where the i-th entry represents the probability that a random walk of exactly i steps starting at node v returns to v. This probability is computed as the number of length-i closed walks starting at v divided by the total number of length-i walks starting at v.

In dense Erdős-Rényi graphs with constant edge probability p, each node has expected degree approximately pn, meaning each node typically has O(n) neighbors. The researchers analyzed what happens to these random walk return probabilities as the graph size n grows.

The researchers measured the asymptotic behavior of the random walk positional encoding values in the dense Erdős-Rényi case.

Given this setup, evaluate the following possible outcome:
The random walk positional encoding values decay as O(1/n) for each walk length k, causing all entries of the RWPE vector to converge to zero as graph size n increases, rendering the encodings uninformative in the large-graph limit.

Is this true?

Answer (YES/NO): YES